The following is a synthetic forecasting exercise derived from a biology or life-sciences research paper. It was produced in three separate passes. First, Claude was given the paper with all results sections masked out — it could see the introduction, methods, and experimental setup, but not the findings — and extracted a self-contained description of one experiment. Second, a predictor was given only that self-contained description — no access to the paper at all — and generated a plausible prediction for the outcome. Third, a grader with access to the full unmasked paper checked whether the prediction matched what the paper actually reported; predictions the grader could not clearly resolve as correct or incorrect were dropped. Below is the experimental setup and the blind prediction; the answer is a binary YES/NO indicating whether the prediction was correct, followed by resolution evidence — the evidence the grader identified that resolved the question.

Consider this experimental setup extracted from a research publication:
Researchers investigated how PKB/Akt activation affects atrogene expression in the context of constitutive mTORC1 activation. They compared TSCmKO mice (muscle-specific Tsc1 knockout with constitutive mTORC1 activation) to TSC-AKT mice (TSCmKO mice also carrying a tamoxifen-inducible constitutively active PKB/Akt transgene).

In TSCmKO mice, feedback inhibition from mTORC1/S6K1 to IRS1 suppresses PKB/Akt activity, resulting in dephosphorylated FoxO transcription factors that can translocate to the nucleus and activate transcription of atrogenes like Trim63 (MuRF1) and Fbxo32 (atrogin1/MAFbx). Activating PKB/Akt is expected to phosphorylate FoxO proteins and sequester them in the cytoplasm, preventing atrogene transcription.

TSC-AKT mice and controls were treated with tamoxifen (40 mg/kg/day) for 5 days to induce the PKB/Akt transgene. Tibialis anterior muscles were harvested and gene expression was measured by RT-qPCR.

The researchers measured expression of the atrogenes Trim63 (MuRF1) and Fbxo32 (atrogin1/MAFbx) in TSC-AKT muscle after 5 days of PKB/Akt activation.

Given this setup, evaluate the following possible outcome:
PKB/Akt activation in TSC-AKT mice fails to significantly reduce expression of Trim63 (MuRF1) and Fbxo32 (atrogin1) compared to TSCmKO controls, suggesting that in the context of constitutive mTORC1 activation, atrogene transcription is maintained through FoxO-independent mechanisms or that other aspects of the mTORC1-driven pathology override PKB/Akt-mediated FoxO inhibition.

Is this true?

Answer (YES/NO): NO